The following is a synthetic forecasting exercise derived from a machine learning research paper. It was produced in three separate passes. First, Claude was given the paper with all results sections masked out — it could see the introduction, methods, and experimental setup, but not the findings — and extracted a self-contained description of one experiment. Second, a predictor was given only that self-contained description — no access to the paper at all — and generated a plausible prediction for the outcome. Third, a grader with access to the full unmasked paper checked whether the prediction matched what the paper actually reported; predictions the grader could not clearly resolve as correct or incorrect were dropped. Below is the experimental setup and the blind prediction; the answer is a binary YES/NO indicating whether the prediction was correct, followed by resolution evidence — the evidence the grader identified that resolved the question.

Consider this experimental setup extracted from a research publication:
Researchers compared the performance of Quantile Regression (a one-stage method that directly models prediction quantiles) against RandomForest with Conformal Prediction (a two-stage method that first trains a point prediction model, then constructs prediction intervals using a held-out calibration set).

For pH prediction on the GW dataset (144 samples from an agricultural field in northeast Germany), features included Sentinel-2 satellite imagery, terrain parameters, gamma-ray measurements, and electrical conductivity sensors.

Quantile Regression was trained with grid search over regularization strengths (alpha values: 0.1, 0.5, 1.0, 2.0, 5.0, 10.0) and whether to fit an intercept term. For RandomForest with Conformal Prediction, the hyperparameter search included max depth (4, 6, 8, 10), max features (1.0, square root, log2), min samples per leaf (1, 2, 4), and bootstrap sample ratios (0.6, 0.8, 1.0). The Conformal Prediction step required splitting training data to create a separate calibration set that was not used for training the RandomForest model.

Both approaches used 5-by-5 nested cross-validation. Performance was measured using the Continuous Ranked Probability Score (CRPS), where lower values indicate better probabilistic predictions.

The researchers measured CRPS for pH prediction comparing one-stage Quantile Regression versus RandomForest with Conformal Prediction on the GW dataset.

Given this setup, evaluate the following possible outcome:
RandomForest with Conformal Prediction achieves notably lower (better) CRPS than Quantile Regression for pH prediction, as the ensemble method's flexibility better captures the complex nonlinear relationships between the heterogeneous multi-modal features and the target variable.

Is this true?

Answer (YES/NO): YES